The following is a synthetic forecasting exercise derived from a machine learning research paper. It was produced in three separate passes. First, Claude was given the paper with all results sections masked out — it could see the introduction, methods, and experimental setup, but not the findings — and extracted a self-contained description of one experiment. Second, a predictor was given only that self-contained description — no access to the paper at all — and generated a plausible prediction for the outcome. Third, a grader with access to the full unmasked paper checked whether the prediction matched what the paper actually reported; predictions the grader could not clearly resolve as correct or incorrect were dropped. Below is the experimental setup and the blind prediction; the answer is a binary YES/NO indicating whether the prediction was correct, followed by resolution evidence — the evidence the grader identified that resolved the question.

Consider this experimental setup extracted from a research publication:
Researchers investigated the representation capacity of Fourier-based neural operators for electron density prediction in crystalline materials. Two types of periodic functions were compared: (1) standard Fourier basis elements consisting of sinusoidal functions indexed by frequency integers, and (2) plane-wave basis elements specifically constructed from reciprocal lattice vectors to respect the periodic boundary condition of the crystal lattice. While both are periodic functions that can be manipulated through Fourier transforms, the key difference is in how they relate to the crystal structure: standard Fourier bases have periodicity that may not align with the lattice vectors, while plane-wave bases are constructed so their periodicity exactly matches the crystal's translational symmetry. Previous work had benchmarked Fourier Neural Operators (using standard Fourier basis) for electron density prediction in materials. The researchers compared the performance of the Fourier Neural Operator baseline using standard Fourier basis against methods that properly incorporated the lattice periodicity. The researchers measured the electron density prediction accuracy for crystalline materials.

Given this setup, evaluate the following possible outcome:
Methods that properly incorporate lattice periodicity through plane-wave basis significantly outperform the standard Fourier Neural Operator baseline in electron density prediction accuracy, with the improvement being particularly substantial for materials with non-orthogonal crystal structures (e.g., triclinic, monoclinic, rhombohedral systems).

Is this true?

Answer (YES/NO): NO